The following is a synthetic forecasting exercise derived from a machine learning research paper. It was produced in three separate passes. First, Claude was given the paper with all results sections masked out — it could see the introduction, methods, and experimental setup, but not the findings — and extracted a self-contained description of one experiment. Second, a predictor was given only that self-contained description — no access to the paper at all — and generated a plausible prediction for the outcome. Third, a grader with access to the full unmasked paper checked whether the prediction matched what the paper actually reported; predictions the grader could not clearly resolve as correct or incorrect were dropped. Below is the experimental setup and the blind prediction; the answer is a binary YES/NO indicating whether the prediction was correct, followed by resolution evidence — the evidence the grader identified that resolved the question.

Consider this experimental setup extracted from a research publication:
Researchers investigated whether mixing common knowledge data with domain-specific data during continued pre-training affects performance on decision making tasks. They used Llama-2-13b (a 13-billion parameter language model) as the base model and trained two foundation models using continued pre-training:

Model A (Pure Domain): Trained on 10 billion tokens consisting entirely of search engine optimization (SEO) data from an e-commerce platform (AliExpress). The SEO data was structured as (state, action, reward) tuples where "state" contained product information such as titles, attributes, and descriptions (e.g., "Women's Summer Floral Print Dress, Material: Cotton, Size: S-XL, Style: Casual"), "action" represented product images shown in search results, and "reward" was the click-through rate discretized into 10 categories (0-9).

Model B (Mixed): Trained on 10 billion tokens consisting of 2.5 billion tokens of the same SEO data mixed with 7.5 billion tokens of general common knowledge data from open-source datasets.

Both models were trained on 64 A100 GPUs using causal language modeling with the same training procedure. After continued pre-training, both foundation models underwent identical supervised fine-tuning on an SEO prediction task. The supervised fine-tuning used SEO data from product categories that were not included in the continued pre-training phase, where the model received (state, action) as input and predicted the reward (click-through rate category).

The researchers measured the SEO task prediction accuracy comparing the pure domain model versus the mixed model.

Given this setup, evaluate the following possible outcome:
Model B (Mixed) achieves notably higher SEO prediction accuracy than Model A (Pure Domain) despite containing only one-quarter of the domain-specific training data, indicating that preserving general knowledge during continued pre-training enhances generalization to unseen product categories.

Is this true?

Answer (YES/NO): NO